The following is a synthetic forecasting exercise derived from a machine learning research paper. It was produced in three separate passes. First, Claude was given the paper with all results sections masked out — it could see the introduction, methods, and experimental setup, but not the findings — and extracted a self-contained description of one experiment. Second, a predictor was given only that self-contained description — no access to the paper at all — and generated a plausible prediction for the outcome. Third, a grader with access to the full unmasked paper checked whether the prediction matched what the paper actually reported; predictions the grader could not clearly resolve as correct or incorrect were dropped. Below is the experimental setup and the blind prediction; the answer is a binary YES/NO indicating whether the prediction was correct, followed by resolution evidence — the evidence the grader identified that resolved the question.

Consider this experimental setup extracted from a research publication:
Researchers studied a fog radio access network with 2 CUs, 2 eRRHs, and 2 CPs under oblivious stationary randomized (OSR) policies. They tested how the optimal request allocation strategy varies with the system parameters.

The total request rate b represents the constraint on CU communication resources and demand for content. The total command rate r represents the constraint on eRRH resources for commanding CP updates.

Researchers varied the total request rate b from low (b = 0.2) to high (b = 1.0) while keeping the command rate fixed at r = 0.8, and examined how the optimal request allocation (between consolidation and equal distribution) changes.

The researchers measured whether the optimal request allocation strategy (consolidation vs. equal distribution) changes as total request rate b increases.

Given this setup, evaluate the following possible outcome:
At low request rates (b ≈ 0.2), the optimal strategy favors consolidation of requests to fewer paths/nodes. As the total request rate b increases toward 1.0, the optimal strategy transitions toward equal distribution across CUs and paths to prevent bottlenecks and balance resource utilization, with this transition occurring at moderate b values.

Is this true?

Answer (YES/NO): YES